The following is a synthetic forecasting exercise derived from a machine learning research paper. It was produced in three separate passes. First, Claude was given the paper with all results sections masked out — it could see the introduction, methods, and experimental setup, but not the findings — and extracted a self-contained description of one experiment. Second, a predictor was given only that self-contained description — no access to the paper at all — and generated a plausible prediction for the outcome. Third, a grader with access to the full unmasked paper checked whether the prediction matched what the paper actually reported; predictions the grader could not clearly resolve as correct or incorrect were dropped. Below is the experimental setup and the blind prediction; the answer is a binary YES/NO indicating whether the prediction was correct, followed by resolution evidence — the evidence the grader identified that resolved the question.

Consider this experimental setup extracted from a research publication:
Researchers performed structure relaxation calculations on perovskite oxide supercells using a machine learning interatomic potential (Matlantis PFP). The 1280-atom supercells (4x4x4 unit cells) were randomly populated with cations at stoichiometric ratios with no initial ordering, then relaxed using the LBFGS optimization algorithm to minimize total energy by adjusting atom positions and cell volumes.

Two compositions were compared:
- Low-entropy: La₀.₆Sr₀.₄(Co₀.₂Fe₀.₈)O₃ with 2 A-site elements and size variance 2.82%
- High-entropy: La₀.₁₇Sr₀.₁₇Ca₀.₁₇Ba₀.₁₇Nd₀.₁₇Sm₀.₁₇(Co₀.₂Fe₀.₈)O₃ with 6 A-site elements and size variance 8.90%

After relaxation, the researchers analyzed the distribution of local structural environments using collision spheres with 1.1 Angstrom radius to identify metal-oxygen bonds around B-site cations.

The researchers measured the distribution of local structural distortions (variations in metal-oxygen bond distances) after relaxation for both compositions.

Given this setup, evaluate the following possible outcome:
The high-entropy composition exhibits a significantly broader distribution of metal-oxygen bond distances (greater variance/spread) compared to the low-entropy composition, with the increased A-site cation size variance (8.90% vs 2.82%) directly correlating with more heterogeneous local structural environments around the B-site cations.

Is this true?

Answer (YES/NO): YES